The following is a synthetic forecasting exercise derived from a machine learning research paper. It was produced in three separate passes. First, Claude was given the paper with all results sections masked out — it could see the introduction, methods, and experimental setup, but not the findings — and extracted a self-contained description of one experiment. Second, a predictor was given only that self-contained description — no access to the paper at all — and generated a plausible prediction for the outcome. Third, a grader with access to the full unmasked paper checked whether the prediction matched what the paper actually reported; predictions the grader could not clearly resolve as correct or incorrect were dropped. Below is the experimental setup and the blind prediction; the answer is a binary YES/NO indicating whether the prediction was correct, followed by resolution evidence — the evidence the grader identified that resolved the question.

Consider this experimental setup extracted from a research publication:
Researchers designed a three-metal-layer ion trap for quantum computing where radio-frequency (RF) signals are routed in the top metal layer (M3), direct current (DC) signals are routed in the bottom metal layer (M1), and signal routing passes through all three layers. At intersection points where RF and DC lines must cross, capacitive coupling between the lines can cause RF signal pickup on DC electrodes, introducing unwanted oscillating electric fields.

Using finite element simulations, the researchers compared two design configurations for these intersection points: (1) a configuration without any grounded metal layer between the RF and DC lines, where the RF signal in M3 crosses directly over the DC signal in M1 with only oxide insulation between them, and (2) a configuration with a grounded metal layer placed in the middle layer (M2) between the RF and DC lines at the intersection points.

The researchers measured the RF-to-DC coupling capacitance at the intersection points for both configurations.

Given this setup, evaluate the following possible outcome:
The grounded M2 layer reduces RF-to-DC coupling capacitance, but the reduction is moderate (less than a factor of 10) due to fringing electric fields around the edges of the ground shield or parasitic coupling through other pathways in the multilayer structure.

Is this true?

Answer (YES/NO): NO